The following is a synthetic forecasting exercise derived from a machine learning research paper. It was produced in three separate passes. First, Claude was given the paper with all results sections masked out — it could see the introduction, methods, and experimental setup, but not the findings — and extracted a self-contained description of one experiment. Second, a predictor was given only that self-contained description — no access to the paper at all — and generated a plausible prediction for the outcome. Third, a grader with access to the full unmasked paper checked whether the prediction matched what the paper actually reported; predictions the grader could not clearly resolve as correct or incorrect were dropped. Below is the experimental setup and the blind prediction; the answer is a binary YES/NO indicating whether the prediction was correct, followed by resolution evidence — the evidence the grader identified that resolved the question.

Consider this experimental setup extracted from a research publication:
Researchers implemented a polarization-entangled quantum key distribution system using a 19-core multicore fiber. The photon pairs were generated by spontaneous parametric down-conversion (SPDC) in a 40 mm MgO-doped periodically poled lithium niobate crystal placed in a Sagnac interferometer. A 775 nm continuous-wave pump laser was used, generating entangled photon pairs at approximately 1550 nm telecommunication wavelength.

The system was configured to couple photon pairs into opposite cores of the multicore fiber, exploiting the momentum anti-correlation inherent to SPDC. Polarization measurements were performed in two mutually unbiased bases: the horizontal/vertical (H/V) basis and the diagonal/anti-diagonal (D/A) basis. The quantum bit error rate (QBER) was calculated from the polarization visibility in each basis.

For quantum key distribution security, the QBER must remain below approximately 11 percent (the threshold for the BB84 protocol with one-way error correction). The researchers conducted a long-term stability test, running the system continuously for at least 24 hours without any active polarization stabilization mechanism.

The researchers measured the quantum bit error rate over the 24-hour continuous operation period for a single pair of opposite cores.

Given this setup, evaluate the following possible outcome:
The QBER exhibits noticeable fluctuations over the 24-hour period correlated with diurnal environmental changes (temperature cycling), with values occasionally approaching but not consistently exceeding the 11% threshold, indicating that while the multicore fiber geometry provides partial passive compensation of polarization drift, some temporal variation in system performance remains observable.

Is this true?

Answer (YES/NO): NO